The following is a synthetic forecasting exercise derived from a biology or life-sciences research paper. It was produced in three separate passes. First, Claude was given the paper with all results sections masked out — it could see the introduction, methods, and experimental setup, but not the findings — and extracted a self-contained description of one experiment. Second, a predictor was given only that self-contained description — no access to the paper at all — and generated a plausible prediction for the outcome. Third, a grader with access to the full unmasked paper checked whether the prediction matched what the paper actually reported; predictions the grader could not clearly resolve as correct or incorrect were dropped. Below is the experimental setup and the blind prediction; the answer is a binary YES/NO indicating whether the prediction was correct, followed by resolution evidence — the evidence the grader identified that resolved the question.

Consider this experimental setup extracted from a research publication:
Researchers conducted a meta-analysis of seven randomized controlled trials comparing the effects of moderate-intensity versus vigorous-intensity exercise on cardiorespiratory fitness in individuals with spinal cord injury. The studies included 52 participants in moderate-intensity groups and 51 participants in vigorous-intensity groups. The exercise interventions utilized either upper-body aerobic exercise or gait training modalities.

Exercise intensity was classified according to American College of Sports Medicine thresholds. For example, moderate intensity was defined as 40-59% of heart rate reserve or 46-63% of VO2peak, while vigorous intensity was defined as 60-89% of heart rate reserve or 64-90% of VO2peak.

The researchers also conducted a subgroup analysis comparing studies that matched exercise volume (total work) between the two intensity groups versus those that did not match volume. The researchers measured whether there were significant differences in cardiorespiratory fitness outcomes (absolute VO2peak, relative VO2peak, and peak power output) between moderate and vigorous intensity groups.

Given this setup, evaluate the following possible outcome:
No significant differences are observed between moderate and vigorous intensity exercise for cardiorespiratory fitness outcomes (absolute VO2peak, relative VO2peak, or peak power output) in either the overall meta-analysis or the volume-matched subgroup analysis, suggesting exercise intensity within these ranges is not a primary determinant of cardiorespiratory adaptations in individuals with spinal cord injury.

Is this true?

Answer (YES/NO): YES